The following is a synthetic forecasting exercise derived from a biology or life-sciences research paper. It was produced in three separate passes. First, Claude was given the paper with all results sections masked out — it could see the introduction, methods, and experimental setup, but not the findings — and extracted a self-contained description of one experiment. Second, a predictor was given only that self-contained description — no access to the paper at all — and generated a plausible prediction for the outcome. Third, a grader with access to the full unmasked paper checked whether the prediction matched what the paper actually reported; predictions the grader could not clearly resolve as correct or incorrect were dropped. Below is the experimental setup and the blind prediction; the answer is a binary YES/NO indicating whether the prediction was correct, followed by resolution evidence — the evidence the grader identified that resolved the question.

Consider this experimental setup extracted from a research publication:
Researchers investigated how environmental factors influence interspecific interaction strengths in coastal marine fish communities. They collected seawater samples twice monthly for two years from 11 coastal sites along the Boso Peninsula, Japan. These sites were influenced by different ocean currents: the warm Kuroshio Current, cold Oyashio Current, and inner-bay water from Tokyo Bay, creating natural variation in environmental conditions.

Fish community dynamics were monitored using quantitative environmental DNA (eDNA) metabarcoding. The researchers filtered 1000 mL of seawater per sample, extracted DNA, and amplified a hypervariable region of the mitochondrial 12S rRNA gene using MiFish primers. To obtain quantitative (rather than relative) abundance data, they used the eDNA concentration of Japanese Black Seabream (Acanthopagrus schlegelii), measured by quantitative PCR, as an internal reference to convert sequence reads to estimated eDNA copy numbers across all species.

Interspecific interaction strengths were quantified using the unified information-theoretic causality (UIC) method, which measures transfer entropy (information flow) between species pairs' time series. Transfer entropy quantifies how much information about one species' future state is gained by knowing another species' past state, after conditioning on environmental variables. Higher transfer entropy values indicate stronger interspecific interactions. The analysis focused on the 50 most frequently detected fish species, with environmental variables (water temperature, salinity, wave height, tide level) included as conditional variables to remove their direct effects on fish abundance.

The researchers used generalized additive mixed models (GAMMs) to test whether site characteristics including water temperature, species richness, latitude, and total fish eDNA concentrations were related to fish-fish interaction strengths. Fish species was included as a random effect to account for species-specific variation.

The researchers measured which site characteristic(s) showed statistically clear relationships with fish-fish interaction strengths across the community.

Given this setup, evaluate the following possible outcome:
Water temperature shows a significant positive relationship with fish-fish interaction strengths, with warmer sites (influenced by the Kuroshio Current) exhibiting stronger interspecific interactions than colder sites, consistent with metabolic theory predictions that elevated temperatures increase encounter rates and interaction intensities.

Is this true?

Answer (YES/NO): YES